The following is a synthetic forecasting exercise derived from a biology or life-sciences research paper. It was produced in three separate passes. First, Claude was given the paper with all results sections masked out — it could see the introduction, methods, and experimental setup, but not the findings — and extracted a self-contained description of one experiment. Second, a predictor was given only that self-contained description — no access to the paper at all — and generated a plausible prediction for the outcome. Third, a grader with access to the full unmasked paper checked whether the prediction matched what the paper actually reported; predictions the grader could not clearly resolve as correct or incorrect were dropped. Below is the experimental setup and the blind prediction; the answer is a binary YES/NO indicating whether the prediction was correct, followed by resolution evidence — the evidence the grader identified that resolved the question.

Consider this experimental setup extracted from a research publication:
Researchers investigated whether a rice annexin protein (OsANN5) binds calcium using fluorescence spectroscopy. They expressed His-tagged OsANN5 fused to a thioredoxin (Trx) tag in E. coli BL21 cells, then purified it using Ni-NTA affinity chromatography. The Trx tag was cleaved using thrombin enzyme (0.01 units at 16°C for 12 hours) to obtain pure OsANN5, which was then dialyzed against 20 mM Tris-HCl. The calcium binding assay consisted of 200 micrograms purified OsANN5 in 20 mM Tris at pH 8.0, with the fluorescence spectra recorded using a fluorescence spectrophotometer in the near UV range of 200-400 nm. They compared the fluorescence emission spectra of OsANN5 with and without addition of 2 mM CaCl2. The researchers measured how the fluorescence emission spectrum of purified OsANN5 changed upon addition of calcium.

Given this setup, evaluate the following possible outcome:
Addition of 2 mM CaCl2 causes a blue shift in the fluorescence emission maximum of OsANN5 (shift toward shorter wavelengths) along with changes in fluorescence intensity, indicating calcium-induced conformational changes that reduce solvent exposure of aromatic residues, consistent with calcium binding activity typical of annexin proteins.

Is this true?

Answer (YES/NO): NO